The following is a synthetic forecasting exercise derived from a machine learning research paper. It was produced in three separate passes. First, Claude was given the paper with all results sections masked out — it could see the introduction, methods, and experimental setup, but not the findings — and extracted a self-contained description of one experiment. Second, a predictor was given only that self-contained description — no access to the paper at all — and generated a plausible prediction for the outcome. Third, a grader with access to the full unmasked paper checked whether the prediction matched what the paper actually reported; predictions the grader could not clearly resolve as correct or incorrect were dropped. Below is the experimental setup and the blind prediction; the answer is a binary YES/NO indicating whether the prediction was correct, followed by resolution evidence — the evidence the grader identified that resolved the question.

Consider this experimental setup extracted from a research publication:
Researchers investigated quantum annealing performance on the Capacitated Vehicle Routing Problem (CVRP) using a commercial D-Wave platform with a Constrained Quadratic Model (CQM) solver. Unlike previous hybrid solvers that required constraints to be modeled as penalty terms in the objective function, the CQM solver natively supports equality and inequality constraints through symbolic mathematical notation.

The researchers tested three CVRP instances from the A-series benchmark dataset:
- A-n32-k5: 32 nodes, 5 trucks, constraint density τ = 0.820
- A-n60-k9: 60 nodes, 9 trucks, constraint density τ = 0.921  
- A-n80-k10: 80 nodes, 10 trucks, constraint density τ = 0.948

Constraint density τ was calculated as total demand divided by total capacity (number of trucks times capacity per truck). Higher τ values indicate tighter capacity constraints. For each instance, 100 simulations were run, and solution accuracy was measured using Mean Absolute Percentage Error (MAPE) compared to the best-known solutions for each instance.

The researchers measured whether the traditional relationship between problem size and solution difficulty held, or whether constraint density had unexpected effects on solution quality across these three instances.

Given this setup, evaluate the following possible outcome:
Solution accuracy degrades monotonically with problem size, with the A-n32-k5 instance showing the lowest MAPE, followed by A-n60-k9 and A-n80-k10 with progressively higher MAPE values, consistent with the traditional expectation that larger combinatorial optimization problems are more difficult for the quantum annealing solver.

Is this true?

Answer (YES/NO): NO